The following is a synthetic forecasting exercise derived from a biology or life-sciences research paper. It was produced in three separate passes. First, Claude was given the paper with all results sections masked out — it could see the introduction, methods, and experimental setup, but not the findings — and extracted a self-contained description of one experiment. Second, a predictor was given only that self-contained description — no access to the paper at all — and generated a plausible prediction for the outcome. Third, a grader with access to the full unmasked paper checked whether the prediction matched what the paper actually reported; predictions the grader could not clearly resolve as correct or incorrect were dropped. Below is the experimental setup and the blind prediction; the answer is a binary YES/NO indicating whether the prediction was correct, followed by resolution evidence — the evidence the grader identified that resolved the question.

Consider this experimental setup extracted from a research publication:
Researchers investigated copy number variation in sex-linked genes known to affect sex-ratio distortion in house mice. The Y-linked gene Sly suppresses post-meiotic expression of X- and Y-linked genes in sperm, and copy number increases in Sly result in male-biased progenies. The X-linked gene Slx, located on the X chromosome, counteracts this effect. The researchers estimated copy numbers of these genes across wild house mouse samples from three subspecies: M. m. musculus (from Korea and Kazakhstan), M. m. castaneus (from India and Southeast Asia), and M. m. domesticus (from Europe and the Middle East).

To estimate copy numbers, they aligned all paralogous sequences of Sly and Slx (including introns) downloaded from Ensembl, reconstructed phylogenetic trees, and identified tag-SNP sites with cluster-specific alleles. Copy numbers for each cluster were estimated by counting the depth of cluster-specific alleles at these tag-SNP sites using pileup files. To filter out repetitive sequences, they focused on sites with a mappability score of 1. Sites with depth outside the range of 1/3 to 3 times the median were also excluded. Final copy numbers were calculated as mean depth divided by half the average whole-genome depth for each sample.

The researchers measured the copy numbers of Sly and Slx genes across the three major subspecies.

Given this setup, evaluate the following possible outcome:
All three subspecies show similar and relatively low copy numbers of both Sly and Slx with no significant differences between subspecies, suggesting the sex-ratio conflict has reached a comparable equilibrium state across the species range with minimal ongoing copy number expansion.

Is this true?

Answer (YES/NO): NO